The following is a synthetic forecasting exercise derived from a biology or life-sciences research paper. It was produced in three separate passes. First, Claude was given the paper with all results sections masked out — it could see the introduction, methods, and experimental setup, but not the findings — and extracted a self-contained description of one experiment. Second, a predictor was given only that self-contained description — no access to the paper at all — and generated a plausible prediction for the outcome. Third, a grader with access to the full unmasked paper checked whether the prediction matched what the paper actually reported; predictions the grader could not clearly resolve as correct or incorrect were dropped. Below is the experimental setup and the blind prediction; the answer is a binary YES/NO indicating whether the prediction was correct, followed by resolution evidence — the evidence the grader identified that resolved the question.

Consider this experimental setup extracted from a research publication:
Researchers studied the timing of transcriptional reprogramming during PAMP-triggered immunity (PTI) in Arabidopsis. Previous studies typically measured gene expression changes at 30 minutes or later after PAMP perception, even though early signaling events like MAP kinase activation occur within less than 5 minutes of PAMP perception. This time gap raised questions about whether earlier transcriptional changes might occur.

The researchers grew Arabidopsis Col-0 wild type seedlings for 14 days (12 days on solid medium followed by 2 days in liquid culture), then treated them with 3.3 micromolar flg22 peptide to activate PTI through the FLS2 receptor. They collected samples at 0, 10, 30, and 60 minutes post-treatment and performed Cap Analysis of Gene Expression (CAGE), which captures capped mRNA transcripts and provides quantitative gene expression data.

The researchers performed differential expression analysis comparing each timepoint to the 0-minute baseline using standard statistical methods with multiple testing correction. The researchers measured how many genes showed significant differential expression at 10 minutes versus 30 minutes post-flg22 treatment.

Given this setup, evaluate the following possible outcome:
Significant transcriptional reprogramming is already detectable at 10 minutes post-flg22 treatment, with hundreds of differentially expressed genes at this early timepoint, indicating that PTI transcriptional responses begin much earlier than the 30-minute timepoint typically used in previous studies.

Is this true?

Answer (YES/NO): YES